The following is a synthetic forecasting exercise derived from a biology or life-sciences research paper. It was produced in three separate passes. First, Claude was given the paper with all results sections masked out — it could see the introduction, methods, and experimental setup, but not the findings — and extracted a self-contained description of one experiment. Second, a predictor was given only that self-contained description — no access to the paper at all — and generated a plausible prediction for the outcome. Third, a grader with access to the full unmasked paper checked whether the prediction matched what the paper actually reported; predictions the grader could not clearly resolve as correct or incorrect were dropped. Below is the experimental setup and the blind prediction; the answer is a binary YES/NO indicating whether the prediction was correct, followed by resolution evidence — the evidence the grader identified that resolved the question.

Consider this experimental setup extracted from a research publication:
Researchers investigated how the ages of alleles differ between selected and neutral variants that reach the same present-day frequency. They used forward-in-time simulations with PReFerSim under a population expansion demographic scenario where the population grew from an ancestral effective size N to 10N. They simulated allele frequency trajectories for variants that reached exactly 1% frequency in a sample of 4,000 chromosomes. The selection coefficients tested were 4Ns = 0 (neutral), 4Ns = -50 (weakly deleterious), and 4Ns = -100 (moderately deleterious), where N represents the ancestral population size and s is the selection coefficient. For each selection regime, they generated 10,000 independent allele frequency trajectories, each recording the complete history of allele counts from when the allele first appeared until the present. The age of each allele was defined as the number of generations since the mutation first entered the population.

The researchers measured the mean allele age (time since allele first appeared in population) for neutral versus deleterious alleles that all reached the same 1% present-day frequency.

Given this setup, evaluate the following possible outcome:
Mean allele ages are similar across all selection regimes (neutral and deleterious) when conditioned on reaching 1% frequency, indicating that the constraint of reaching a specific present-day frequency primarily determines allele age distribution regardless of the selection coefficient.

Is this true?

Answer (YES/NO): NO